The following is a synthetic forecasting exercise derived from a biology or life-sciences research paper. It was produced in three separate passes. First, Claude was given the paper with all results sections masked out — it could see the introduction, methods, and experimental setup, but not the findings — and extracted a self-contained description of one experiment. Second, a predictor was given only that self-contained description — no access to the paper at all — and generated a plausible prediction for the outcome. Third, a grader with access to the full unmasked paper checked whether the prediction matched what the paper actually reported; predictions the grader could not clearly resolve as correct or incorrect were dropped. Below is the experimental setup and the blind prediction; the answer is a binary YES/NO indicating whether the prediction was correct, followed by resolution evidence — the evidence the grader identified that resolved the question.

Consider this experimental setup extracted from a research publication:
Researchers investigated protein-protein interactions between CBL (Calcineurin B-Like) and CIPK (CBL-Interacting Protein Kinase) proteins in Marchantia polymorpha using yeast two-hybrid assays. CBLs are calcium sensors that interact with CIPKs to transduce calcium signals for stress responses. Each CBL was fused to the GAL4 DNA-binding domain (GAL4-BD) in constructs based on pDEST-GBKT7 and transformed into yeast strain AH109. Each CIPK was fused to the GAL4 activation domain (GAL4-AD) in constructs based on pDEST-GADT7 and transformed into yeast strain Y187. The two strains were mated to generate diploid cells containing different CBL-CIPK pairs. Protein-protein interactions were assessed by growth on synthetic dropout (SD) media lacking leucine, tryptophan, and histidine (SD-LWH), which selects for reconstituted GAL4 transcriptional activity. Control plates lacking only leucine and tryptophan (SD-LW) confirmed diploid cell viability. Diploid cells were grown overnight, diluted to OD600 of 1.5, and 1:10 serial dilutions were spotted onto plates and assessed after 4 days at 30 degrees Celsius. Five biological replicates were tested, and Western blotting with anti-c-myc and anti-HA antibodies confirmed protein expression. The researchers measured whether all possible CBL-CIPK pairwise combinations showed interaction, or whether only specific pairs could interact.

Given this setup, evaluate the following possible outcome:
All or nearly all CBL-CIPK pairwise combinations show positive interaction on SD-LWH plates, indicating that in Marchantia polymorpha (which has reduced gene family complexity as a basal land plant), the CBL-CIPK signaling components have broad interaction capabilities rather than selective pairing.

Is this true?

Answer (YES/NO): YES